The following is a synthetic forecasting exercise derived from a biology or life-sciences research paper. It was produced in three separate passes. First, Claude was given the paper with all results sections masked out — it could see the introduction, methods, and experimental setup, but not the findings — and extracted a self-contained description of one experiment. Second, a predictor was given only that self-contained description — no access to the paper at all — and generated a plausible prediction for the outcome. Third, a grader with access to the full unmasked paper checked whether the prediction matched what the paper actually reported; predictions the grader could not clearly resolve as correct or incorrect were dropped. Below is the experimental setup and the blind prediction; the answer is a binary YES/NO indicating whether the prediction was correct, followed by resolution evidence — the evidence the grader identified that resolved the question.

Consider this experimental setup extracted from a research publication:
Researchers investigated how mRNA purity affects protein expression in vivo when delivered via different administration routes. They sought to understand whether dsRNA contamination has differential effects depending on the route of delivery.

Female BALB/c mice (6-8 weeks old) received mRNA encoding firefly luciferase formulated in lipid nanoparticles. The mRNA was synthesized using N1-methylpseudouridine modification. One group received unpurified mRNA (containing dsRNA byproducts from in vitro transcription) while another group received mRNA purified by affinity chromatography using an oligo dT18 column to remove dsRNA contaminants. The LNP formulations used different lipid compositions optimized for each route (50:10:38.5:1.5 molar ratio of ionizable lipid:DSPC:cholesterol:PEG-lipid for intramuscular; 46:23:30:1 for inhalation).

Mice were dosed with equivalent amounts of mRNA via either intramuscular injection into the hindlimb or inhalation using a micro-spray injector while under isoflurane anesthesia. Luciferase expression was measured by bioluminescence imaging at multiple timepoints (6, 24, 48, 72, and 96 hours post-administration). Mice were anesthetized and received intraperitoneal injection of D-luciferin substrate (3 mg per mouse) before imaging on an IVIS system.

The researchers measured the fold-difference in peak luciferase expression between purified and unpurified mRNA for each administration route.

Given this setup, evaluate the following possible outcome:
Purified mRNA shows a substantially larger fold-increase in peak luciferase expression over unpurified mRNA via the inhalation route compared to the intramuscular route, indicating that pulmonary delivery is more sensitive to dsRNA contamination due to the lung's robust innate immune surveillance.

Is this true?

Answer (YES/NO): YES